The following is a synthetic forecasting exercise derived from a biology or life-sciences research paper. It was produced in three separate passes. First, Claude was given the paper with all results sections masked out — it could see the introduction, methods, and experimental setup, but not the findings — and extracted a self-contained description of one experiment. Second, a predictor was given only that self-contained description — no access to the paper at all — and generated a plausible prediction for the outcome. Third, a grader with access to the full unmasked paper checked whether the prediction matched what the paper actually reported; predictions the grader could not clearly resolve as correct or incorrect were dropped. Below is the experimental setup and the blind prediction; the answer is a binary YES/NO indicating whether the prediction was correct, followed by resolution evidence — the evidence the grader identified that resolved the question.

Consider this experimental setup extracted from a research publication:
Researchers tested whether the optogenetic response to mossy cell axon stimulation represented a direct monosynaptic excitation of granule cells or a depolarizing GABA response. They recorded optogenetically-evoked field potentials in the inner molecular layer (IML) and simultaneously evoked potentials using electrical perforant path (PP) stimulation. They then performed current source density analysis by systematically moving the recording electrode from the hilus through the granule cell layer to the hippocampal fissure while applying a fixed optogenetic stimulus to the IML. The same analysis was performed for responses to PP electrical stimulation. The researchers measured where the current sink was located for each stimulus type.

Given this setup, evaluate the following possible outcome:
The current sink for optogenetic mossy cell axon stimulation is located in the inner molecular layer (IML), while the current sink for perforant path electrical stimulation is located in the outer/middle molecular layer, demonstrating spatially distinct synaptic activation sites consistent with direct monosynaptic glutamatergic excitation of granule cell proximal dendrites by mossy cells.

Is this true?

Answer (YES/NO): YES